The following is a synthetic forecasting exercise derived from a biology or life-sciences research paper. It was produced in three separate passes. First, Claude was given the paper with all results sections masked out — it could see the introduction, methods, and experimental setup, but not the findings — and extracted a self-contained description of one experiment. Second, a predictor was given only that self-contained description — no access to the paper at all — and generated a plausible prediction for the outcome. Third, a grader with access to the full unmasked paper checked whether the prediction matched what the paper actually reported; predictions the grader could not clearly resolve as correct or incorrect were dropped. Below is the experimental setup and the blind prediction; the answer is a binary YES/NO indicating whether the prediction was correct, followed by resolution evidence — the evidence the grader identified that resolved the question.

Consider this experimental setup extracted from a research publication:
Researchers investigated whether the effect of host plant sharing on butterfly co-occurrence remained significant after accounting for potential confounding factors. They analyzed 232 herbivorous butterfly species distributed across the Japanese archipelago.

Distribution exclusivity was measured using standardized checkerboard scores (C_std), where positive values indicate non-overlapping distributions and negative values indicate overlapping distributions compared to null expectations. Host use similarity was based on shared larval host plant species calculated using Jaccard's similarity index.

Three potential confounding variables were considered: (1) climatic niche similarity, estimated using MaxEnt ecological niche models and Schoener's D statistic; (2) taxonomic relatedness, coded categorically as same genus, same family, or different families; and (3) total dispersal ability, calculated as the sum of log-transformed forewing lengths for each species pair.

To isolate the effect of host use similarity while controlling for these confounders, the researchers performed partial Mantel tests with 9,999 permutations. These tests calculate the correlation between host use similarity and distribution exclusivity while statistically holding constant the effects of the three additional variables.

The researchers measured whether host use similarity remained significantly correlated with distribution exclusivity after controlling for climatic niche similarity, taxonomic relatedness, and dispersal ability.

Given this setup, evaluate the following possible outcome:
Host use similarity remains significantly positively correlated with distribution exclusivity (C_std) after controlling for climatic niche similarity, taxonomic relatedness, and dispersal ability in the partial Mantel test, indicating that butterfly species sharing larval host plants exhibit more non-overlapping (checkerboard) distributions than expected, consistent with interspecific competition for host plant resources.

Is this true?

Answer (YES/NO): NO